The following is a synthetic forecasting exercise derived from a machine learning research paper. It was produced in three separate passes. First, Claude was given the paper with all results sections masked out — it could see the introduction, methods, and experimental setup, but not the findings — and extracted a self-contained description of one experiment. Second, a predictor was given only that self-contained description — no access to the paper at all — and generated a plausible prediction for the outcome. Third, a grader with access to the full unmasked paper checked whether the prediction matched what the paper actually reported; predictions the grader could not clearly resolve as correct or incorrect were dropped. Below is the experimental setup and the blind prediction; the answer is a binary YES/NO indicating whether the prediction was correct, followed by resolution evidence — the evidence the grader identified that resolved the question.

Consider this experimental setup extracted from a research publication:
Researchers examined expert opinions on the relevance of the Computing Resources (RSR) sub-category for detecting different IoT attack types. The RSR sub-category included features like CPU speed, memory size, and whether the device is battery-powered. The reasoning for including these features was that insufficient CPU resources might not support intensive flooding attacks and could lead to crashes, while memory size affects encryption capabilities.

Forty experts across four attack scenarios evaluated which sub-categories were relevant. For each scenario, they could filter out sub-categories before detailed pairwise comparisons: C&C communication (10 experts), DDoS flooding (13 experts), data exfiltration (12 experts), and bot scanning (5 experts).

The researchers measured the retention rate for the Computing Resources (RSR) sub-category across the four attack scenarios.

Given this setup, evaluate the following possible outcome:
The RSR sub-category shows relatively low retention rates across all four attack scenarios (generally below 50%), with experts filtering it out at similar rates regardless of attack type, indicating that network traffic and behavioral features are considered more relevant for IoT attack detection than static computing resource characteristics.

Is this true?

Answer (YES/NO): NO